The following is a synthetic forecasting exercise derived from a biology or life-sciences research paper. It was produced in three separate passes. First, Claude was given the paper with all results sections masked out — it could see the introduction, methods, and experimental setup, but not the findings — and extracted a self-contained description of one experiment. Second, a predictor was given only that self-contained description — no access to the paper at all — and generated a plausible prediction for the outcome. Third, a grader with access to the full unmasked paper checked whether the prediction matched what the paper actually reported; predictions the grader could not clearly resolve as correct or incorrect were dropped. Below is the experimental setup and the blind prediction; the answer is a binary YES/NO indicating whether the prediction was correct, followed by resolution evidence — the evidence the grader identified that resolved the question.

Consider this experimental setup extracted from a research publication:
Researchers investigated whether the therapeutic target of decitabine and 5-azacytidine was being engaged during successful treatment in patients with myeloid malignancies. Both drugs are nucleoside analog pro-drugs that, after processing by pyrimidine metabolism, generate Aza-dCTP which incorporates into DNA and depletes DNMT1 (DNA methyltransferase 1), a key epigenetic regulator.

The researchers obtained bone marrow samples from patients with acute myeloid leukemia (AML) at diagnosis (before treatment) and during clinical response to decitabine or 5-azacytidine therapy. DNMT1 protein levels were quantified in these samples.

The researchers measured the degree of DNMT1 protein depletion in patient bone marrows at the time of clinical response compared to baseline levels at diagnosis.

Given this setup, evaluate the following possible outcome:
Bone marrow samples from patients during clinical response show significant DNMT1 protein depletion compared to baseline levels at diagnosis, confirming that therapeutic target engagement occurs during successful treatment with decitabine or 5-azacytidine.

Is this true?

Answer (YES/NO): YES